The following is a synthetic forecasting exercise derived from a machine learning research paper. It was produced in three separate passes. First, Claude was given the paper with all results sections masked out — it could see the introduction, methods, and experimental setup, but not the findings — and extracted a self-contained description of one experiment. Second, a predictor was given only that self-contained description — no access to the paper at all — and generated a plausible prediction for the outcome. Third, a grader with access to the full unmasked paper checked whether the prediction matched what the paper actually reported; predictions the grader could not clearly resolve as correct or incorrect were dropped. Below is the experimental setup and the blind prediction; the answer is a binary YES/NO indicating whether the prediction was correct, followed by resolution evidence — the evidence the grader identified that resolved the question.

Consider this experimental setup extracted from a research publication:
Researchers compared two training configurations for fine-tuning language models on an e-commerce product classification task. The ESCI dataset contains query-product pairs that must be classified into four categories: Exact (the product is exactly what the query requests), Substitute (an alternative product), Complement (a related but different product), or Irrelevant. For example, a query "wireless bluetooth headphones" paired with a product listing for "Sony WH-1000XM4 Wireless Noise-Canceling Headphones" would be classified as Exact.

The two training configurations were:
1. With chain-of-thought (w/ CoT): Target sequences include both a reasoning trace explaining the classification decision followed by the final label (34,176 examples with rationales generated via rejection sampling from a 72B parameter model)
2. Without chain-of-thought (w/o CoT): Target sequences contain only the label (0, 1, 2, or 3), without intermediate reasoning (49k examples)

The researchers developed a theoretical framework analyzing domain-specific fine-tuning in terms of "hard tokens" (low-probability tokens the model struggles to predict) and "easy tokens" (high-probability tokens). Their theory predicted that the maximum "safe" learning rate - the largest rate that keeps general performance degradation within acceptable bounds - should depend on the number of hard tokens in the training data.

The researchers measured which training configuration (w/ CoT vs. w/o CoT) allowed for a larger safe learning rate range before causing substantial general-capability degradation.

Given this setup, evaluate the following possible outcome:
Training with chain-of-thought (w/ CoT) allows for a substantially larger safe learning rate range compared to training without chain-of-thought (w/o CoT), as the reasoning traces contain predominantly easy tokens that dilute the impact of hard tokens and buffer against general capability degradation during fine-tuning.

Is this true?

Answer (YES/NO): NO